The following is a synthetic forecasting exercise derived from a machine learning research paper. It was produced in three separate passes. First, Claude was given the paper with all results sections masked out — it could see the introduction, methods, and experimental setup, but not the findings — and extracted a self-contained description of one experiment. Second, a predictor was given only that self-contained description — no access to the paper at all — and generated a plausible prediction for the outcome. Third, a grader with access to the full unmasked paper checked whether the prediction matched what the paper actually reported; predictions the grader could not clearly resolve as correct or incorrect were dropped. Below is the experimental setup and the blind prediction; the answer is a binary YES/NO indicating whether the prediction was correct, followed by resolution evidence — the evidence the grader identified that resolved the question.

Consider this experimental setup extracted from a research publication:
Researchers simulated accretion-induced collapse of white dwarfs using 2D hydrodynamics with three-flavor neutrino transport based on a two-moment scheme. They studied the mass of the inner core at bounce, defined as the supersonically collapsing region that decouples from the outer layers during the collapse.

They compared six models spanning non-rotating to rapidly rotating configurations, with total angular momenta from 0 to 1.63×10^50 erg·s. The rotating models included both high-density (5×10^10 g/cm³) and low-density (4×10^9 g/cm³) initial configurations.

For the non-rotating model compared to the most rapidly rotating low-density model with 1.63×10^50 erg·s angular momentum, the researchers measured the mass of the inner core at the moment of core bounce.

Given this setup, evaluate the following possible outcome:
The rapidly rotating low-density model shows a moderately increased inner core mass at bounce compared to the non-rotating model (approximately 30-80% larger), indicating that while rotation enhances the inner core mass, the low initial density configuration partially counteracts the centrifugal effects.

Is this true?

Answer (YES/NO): NO